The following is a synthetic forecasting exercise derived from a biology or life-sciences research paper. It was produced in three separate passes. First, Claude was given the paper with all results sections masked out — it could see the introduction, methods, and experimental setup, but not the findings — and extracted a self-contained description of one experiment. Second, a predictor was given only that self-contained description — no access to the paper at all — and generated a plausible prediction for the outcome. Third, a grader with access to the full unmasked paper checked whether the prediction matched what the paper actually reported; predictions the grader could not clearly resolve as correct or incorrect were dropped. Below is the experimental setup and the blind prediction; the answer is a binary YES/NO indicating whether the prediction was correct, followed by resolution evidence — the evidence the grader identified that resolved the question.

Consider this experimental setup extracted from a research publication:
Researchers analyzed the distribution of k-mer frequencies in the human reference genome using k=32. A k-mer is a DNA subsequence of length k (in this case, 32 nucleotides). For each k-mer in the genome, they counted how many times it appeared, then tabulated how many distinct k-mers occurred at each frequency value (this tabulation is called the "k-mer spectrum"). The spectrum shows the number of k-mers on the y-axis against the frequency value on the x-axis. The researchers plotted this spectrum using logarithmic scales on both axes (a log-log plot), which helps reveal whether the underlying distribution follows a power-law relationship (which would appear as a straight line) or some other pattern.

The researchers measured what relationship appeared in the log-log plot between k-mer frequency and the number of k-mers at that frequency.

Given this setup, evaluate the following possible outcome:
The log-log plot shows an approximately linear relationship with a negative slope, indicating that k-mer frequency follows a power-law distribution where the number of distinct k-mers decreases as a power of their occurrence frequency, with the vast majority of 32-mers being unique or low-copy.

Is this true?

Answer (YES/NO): YES